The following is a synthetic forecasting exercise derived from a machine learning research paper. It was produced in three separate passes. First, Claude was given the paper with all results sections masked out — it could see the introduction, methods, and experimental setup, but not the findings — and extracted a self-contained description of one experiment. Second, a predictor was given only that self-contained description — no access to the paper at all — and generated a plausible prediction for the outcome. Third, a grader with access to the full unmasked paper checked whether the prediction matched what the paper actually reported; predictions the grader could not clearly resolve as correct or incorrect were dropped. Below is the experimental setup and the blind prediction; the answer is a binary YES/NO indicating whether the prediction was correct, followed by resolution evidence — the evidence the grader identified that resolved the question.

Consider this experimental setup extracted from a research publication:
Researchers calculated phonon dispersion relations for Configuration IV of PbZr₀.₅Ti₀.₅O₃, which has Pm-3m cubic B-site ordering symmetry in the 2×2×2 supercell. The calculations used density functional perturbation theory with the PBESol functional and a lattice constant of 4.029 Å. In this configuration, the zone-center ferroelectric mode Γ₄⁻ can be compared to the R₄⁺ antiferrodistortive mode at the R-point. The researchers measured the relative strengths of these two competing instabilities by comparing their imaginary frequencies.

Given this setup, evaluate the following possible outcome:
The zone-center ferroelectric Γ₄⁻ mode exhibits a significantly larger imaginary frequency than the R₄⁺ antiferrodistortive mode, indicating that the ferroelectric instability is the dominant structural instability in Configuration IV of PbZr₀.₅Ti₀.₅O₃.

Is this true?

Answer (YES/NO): YES